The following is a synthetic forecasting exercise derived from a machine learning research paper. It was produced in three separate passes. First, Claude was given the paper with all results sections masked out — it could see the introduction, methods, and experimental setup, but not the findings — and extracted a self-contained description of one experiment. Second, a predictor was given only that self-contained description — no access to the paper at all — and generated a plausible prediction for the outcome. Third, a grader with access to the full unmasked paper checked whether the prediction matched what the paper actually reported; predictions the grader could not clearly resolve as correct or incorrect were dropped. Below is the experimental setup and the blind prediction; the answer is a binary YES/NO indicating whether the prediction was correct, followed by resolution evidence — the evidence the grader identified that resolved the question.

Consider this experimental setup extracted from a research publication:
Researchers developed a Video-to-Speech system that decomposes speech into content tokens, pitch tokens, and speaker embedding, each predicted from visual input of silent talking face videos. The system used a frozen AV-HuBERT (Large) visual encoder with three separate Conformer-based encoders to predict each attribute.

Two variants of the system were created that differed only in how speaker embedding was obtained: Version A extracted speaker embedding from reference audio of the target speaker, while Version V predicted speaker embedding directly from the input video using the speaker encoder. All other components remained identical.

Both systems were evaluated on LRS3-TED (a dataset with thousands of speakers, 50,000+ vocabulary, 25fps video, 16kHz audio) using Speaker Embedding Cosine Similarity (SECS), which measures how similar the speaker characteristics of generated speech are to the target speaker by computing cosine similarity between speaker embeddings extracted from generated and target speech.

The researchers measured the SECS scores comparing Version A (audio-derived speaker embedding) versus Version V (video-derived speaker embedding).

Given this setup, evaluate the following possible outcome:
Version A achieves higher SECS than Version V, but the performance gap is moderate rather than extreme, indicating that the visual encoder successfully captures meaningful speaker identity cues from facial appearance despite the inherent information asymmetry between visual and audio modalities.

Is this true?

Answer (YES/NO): YES